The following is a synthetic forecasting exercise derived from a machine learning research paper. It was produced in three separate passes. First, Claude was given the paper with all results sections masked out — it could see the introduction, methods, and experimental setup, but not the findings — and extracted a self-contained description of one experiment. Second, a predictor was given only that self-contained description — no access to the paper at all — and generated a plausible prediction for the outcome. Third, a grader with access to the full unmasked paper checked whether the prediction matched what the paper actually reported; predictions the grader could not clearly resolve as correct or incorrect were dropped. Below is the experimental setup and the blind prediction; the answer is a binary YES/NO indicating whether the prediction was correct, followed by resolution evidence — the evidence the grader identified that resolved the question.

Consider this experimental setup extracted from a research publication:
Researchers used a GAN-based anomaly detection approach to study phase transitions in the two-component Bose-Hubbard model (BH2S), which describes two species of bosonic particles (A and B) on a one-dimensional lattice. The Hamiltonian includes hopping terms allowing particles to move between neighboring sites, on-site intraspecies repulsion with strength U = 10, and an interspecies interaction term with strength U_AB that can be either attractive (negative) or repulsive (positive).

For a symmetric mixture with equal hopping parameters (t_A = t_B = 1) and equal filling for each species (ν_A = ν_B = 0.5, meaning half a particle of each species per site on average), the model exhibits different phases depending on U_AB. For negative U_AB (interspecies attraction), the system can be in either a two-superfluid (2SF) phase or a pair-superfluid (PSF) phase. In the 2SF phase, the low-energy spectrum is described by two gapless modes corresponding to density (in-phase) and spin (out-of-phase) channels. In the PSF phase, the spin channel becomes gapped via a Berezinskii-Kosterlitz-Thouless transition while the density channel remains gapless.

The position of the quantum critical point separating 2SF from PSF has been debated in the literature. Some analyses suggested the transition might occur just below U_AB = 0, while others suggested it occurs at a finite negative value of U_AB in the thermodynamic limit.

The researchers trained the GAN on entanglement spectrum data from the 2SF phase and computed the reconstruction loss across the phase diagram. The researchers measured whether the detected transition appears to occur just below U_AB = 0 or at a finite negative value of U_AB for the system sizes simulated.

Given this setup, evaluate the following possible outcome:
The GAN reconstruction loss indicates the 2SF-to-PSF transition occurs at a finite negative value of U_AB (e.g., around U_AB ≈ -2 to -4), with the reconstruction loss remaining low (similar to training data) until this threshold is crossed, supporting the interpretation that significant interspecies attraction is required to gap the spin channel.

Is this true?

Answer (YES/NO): YES